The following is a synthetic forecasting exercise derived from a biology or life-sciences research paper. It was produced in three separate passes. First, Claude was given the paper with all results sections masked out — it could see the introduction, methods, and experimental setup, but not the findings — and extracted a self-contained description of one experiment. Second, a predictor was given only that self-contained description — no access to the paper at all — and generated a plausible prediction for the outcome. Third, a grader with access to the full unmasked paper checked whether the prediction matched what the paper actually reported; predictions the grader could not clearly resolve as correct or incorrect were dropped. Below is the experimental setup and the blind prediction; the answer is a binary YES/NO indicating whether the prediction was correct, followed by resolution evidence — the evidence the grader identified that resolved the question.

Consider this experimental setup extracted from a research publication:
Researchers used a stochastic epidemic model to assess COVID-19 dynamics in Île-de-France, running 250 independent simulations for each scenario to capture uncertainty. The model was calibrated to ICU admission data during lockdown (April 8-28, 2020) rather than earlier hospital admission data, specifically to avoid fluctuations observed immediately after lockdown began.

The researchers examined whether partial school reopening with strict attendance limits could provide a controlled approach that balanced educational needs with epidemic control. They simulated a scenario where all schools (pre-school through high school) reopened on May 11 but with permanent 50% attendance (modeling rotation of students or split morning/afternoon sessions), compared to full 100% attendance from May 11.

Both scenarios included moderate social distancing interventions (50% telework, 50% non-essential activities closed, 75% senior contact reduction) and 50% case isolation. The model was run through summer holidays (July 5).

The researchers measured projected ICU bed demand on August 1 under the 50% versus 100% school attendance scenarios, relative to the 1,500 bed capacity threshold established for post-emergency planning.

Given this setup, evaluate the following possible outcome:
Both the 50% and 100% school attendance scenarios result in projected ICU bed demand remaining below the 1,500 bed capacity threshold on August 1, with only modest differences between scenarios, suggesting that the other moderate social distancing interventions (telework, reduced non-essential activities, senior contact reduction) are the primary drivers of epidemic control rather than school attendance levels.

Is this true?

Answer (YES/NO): NO